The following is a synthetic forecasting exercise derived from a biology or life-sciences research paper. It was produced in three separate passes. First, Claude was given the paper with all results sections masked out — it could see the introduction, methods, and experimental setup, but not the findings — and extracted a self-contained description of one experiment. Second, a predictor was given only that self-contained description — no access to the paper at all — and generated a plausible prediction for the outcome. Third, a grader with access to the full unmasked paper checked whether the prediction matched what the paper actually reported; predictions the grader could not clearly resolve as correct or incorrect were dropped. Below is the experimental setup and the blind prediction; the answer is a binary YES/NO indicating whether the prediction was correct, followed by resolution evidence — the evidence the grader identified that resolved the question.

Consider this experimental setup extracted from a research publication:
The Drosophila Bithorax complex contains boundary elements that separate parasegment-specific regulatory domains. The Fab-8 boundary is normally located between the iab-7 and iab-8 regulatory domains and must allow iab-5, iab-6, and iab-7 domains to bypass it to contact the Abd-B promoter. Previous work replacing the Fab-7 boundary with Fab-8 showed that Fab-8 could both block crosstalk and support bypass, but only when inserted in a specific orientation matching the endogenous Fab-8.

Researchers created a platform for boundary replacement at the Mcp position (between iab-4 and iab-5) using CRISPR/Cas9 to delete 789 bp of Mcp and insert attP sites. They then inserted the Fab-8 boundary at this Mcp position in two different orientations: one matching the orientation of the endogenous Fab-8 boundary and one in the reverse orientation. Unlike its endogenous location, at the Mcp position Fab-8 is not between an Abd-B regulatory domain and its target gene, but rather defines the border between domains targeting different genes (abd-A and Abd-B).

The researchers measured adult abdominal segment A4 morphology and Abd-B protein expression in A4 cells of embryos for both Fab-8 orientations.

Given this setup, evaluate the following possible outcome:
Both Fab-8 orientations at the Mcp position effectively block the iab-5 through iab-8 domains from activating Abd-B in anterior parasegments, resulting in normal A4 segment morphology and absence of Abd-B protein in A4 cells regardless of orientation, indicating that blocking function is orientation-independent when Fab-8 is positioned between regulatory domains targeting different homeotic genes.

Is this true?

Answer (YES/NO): NO